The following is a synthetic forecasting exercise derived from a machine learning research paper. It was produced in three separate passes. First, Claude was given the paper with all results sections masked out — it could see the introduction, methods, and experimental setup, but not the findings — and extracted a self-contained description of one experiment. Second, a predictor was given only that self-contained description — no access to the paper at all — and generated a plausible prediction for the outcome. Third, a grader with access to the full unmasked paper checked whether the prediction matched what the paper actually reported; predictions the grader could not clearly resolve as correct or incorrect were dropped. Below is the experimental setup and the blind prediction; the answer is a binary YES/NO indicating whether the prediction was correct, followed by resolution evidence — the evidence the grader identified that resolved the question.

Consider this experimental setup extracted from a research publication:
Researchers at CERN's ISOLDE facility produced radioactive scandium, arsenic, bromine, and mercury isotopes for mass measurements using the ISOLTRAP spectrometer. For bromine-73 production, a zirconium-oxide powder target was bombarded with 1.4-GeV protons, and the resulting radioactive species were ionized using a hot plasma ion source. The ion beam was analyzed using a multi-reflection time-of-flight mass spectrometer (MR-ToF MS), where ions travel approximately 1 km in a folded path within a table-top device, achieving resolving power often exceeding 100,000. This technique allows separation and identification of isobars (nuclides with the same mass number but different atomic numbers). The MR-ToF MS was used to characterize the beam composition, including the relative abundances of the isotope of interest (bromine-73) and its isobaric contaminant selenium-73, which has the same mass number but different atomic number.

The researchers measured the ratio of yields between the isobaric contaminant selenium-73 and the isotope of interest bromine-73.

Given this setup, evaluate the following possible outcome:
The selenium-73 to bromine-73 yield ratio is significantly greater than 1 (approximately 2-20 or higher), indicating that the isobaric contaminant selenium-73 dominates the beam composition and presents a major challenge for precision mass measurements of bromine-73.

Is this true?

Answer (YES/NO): YES